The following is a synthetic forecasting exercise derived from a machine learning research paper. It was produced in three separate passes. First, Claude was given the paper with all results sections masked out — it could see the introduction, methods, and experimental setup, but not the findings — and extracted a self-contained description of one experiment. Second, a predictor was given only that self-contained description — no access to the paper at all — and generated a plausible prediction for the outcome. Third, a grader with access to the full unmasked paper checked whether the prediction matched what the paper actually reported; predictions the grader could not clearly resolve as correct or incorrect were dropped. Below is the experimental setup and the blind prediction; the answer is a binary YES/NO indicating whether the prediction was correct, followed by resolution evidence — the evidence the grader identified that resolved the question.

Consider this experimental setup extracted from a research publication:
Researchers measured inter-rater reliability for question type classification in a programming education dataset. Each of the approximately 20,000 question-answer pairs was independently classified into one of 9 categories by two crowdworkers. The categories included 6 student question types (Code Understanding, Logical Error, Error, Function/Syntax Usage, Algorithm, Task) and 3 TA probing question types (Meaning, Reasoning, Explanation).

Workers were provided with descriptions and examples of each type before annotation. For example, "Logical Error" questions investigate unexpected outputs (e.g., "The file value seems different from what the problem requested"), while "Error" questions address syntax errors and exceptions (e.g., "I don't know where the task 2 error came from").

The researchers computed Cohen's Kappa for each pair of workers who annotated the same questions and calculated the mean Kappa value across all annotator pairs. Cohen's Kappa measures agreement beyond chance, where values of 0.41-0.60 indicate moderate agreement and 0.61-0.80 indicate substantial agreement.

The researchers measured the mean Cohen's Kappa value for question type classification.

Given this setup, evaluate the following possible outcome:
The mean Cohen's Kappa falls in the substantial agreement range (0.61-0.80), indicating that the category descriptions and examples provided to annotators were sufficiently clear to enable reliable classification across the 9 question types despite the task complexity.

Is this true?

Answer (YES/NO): YES